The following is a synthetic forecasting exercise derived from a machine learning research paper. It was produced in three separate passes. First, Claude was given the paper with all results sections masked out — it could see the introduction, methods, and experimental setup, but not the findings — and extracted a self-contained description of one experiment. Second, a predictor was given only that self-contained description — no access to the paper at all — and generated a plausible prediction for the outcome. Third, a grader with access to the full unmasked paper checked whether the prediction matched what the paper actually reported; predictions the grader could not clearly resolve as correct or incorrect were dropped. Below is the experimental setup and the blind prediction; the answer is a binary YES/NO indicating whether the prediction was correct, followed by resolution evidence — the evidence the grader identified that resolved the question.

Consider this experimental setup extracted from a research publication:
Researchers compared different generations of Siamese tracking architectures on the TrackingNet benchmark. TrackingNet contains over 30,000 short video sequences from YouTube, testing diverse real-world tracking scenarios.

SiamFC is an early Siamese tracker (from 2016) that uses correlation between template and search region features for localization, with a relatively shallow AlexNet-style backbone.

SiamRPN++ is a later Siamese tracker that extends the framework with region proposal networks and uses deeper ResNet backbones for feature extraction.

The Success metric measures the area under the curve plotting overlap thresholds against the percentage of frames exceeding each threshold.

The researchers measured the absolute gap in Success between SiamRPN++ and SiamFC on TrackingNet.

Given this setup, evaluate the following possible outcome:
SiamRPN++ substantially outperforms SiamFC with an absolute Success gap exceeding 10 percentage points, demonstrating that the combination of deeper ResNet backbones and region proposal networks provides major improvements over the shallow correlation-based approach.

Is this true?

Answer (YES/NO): YES